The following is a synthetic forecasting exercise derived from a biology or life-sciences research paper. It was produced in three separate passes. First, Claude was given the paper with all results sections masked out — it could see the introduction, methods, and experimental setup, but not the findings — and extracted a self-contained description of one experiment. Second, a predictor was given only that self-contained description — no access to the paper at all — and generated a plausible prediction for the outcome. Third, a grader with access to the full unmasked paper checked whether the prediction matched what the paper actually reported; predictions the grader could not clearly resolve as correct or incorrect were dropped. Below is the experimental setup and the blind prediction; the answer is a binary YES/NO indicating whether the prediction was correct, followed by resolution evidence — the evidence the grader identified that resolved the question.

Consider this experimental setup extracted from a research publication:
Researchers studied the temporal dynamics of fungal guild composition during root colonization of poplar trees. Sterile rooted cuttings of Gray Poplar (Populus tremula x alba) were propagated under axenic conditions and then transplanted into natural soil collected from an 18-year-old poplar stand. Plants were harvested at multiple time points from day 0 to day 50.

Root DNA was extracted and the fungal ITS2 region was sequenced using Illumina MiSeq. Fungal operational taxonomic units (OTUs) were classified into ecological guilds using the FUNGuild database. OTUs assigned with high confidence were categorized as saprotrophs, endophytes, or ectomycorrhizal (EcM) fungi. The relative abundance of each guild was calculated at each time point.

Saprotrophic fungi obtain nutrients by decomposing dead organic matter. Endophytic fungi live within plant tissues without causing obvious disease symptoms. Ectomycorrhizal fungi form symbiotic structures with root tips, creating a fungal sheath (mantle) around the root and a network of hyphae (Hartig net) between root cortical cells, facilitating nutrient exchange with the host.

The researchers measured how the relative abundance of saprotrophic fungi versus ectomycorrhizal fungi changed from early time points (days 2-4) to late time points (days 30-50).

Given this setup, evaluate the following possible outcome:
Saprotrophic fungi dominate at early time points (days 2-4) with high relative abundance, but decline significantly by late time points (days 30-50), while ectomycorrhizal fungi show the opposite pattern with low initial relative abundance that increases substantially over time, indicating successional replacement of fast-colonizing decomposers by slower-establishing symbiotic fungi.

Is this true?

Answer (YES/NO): YES